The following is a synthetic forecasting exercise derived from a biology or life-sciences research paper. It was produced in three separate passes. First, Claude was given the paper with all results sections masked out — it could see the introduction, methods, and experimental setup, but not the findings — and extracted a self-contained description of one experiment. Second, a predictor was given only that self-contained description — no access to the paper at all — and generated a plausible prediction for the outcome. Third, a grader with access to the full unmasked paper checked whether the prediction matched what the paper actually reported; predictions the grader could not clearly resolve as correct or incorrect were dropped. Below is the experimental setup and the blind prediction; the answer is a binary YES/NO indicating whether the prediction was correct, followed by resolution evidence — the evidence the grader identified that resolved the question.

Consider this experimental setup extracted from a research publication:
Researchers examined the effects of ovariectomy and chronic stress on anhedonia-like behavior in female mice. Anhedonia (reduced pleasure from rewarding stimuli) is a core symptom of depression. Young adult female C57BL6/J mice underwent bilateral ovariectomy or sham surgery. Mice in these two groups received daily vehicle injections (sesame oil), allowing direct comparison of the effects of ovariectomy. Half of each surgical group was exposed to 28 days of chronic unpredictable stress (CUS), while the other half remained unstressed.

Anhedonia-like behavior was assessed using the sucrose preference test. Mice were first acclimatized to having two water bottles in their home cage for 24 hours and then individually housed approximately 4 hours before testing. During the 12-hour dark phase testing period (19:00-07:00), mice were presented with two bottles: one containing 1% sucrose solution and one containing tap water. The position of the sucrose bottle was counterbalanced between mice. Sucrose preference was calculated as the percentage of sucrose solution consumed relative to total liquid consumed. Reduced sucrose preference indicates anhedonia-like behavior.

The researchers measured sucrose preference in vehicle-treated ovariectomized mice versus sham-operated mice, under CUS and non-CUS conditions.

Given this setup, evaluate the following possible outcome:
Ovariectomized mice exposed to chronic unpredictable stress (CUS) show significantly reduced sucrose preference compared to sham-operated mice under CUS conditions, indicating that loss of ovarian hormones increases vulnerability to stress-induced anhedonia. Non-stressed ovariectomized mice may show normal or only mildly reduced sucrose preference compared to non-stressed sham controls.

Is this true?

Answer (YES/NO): NO